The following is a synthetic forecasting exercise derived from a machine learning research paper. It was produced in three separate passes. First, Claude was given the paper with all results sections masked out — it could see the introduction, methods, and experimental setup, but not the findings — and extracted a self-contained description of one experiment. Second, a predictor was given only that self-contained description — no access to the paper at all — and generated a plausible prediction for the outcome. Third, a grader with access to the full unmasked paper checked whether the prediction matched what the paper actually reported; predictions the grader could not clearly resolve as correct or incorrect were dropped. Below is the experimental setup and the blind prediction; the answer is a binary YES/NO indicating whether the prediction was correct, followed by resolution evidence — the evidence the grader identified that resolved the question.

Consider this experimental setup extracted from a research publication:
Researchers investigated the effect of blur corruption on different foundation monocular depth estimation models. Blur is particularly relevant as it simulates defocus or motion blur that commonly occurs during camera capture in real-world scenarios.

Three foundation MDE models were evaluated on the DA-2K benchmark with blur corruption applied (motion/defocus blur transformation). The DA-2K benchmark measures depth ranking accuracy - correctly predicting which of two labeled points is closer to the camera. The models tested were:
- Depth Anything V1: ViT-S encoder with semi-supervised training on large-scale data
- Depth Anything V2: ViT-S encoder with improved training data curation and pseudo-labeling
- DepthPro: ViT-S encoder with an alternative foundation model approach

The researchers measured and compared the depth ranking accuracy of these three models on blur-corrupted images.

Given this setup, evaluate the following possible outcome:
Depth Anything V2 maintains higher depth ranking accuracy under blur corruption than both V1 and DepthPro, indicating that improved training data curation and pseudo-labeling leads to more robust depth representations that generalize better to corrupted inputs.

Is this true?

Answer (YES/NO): YES